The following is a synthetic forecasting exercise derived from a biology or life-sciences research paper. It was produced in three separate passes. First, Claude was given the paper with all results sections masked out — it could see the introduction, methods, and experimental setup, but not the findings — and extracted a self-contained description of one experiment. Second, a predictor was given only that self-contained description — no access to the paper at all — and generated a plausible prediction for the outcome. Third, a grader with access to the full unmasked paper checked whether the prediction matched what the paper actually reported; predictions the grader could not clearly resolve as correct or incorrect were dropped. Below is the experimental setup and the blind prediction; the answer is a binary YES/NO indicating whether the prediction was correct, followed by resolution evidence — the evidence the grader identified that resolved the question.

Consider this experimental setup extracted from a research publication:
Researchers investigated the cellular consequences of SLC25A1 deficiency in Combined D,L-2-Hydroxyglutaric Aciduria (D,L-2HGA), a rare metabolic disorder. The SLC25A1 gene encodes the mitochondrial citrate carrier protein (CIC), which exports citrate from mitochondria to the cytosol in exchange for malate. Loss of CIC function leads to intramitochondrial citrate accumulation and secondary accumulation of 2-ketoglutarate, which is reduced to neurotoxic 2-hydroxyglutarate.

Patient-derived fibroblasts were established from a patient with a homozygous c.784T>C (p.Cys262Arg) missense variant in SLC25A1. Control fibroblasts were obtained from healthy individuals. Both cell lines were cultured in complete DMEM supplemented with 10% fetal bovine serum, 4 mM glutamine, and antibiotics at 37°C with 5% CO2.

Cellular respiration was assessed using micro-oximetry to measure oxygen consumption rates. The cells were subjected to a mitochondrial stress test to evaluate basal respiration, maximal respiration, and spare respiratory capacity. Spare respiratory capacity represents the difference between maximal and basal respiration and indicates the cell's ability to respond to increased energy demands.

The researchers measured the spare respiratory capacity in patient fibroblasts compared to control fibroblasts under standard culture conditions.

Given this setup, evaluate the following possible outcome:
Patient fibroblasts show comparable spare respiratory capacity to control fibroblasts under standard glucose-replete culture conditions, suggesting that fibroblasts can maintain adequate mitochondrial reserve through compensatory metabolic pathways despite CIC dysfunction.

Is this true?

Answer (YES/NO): NO